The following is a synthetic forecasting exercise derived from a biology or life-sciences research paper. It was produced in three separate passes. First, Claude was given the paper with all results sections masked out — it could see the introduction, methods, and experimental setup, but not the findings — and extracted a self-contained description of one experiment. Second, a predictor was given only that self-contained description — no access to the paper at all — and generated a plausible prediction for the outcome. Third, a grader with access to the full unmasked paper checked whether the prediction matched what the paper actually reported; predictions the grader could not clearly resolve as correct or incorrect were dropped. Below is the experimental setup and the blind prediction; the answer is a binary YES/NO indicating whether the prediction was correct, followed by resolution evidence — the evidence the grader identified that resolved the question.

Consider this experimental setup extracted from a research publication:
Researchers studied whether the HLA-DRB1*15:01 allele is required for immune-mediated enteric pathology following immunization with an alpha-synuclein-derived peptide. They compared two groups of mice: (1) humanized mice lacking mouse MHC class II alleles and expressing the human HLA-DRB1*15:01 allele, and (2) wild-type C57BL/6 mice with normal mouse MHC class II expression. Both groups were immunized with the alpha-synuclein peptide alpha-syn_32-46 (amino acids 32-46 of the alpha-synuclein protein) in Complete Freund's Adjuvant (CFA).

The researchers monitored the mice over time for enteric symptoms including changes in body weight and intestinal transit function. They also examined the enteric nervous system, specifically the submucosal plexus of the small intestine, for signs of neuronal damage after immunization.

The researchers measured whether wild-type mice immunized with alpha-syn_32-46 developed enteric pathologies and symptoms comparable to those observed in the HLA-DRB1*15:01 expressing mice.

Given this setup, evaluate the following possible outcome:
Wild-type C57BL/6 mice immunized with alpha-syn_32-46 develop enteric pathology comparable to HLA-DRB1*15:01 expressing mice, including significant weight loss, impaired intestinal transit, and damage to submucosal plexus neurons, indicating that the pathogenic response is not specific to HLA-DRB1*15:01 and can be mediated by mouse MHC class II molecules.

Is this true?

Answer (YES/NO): NO